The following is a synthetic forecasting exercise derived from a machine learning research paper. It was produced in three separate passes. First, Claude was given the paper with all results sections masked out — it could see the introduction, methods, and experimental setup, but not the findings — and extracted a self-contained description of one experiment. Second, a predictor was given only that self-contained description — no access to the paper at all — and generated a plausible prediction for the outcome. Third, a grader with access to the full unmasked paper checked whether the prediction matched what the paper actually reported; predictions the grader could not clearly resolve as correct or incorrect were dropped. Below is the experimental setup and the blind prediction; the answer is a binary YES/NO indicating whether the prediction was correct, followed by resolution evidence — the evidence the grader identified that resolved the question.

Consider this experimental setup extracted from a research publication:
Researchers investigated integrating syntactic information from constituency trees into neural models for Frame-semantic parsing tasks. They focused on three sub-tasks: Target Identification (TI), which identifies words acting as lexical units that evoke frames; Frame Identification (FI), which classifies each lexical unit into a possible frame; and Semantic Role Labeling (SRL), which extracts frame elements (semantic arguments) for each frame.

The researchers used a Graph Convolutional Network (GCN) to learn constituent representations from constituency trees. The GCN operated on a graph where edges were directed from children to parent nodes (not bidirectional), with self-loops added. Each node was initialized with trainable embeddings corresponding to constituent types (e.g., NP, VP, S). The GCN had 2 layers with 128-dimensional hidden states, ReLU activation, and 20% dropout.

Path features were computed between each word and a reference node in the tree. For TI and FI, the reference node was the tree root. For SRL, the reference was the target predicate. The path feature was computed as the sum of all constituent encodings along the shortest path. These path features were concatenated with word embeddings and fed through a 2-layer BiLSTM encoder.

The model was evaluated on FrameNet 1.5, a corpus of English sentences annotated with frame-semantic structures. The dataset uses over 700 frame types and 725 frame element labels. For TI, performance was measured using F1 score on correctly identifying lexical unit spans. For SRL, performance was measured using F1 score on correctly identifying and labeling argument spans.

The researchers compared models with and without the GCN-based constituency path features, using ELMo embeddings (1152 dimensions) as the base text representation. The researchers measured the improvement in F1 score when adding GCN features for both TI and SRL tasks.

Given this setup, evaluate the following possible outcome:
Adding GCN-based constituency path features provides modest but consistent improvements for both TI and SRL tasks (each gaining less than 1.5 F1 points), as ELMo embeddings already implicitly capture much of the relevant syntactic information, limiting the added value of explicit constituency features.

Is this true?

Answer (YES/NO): NO